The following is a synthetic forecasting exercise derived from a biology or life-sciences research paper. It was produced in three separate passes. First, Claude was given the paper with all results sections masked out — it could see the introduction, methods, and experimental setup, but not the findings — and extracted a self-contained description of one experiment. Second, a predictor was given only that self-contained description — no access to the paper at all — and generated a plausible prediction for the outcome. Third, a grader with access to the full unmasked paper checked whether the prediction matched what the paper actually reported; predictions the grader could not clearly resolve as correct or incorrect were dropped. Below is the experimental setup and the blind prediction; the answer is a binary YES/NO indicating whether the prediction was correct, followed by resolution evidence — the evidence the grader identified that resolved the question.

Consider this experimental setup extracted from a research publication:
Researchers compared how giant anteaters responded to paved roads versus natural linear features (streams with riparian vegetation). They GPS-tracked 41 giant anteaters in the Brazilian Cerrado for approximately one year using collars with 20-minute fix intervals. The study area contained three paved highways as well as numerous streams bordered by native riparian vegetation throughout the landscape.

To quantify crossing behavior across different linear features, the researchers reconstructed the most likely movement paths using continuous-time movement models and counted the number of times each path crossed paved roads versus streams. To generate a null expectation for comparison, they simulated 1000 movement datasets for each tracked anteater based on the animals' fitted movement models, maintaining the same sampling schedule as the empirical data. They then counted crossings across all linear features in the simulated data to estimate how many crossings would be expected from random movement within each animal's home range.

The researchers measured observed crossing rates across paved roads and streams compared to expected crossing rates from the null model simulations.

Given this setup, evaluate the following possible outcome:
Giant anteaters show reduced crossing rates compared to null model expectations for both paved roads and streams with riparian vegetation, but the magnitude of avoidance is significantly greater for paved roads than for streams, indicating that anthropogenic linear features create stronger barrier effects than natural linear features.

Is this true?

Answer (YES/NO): NO